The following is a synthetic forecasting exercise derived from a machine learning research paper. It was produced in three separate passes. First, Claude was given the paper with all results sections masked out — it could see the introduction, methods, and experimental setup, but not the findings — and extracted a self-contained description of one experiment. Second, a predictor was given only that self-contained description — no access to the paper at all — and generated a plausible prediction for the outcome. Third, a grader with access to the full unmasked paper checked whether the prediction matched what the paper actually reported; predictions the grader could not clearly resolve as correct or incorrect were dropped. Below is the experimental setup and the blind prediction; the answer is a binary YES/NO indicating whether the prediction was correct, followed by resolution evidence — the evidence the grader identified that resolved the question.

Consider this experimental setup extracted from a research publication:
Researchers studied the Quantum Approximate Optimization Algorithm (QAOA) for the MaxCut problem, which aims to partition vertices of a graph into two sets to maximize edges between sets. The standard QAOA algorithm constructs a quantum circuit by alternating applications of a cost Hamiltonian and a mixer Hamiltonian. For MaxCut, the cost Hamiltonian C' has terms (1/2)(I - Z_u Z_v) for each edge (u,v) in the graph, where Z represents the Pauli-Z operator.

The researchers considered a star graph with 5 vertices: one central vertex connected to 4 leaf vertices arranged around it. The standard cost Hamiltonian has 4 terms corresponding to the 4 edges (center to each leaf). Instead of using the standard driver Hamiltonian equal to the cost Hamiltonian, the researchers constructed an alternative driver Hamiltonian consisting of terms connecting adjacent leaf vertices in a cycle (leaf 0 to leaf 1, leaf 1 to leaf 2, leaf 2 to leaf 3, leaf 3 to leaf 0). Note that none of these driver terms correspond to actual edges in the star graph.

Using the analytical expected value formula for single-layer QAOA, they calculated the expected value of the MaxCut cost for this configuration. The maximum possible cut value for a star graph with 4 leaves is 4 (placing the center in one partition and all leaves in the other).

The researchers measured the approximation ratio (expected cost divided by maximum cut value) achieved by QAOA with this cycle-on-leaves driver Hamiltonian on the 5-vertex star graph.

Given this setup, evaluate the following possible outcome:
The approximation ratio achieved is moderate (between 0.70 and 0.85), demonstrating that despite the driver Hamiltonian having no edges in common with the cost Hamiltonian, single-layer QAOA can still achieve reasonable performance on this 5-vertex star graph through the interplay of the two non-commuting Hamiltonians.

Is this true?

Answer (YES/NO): NO